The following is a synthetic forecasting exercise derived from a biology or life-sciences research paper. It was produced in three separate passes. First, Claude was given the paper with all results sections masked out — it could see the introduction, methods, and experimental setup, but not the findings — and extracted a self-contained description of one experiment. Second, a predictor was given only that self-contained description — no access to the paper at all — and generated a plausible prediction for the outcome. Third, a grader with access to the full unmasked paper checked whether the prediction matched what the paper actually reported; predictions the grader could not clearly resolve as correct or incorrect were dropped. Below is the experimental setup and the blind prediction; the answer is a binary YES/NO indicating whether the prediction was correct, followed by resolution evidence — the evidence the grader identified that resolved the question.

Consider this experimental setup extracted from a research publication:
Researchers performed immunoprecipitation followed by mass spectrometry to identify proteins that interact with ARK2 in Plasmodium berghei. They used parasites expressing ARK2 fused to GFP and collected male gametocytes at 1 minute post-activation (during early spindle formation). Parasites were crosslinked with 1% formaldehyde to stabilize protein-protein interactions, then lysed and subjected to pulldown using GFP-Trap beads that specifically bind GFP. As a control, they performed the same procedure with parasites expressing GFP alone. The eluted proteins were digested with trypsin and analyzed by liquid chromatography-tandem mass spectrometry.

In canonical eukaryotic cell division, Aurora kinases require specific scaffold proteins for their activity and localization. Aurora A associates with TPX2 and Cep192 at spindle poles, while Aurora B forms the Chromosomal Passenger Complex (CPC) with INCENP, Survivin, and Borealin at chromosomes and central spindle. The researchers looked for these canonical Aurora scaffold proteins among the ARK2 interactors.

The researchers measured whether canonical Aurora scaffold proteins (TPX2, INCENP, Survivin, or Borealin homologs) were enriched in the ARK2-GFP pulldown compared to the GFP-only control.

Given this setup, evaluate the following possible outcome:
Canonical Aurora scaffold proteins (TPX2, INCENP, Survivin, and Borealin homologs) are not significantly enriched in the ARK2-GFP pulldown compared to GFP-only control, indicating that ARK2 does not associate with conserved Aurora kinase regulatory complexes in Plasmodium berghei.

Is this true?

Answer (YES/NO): YES